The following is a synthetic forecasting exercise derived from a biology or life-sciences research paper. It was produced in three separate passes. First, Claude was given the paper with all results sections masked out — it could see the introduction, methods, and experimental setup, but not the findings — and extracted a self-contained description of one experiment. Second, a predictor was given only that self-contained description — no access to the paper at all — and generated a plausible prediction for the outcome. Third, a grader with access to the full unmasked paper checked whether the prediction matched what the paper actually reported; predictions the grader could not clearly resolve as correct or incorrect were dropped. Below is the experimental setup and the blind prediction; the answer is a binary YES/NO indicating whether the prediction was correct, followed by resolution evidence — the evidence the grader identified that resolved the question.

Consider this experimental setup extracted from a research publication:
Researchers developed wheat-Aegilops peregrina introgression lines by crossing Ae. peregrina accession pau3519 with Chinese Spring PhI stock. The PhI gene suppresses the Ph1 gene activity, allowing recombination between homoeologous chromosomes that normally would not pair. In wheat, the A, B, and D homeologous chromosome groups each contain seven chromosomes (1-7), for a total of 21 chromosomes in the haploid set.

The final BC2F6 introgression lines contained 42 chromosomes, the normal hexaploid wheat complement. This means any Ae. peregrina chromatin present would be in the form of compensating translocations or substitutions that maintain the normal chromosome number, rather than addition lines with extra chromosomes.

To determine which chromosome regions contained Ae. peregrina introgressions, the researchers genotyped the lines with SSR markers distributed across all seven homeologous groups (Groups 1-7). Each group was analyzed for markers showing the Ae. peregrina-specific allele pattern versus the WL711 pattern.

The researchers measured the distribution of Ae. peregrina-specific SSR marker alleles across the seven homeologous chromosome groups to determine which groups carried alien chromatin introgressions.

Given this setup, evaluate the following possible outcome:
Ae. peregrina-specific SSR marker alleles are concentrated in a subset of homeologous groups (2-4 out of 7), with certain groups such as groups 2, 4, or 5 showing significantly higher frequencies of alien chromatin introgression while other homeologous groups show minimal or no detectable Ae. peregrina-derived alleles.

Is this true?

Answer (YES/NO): NO